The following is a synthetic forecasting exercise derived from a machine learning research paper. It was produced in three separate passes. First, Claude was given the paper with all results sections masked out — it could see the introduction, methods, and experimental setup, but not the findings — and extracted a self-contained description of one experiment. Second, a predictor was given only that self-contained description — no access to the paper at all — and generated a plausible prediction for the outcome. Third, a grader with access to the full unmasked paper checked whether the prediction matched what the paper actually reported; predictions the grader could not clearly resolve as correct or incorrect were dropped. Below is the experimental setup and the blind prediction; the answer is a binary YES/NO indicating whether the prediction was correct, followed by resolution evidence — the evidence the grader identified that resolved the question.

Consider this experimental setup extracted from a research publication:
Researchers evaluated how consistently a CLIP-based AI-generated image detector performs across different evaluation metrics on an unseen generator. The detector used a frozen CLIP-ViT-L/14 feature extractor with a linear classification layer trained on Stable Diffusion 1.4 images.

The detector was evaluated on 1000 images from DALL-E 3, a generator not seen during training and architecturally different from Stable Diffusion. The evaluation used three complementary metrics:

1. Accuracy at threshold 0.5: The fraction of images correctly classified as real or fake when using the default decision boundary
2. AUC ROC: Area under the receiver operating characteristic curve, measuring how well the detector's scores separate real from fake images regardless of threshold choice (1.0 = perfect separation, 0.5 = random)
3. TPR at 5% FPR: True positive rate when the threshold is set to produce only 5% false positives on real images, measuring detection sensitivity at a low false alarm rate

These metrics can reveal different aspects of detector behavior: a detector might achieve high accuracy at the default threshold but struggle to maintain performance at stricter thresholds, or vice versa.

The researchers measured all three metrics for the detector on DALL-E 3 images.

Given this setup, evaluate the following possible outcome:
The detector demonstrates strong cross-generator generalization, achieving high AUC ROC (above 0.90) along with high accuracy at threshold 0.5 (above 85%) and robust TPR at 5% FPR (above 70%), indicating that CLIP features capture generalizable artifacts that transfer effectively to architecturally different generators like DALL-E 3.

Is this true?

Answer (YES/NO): YES